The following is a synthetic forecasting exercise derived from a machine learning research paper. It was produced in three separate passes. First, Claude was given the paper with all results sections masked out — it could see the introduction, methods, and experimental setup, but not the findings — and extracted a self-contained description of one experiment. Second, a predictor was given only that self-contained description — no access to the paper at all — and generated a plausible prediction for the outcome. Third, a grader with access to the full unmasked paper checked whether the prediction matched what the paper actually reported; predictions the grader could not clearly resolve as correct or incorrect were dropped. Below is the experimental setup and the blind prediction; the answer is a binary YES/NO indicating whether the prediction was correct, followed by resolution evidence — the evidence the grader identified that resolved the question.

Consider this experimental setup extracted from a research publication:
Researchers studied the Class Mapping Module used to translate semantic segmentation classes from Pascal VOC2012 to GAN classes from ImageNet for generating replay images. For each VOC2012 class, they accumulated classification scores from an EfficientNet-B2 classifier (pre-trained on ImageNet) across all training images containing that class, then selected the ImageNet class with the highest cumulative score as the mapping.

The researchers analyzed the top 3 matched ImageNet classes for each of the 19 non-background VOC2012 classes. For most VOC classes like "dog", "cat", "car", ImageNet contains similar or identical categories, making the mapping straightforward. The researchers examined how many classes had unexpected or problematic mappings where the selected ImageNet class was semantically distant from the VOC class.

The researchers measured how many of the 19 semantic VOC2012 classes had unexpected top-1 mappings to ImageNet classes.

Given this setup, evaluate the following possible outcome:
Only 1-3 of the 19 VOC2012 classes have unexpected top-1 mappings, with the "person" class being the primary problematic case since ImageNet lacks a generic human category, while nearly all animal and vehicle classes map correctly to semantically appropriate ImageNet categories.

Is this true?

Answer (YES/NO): YES